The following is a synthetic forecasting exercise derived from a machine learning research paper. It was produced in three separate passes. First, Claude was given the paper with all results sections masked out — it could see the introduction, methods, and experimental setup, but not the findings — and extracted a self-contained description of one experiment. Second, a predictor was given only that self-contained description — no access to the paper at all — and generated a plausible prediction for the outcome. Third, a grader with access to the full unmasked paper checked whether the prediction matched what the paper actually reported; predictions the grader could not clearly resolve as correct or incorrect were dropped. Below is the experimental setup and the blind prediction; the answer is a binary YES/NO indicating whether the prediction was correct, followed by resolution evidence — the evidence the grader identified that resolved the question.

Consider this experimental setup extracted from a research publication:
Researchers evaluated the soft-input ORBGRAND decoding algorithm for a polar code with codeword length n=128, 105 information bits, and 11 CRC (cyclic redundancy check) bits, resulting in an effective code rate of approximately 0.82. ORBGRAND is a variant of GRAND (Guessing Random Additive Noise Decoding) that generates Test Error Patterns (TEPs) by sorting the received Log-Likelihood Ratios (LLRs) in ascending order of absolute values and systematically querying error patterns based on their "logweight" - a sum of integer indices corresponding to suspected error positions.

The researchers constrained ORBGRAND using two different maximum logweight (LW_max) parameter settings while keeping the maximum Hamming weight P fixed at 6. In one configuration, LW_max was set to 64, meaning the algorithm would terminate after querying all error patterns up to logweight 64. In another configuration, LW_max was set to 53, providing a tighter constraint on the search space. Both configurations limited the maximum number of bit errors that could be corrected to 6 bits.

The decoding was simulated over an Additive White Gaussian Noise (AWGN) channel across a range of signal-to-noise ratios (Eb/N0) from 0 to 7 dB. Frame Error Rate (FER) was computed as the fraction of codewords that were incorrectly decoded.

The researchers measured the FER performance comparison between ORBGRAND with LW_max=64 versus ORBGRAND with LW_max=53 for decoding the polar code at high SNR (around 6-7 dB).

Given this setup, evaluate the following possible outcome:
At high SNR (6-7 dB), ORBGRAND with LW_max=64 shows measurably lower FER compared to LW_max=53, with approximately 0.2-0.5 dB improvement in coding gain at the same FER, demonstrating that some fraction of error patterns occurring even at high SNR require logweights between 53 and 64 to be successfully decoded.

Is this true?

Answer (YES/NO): YES